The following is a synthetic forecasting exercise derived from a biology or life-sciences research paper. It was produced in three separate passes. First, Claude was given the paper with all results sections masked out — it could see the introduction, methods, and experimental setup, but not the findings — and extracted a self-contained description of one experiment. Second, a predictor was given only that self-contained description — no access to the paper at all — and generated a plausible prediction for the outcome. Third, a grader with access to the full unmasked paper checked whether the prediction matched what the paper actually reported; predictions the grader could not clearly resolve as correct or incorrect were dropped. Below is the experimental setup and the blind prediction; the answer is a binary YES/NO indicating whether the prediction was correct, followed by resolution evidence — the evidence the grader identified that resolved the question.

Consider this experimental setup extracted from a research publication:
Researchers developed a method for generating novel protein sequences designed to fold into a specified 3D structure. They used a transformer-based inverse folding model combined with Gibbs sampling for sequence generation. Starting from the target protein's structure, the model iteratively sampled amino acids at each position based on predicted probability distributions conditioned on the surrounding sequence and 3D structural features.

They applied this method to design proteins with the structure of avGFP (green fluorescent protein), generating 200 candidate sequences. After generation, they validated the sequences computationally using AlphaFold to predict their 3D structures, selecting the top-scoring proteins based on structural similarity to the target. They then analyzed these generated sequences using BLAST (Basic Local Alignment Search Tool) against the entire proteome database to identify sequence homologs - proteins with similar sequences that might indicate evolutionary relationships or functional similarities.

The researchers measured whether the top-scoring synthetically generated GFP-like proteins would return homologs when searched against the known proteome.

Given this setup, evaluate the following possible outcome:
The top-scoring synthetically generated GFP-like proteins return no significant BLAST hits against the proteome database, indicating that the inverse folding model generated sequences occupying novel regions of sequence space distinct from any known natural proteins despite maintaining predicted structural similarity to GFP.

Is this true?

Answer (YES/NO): YES